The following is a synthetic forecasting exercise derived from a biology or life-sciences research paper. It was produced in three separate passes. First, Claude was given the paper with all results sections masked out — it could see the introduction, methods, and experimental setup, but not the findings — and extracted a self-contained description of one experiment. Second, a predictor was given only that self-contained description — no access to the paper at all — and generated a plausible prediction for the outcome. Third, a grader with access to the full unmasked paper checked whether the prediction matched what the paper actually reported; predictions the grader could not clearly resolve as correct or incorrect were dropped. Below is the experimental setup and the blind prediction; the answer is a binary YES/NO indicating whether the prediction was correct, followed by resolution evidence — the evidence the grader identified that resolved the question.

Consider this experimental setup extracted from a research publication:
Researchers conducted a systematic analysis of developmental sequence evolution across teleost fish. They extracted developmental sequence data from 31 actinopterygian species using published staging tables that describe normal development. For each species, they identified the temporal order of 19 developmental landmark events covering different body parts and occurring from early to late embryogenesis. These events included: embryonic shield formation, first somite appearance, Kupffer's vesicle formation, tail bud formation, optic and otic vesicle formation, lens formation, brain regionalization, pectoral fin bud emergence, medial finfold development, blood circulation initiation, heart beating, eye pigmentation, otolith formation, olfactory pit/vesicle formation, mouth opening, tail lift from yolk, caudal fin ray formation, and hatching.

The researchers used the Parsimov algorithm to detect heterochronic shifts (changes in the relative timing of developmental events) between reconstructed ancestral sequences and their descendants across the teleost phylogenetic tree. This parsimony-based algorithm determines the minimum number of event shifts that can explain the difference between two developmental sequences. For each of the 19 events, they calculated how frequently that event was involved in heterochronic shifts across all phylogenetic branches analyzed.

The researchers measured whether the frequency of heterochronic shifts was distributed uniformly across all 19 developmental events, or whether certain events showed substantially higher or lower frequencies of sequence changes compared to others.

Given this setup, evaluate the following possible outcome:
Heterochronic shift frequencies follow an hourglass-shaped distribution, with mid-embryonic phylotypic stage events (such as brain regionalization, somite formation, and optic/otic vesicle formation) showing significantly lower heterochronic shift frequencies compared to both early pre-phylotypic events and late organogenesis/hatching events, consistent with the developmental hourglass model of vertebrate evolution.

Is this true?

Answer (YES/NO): NO